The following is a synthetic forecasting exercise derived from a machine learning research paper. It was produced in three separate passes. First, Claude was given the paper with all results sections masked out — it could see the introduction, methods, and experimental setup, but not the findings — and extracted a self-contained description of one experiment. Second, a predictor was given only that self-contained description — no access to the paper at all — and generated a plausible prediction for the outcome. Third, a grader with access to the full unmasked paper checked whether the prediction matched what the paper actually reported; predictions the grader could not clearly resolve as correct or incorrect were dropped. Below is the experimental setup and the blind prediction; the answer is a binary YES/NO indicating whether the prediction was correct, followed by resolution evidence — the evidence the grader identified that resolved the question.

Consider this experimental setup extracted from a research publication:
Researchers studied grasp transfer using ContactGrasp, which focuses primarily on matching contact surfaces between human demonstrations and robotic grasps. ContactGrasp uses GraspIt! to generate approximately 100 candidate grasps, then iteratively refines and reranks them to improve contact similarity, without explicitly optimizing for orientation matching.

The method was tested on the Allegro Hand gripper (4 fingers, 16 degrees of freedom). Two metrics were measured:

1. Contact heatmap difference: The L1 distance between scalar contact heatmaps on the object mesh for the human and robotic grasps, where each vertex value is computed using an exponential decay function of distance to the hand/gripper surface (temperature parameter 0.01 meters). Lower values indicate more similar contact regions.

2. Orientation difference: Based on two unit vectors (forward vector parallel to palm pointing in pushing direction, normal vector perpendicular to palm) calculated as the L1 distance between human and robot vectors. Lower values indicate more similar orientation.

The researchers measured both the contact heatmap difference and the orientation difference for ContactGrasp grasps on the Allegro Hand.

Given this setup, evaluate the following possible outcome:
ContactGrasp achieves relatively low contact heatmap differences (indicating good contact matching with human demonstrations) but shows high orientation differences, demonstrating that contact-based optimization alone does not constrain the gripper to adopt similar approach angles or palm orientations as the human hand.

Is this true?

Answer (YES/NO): NO